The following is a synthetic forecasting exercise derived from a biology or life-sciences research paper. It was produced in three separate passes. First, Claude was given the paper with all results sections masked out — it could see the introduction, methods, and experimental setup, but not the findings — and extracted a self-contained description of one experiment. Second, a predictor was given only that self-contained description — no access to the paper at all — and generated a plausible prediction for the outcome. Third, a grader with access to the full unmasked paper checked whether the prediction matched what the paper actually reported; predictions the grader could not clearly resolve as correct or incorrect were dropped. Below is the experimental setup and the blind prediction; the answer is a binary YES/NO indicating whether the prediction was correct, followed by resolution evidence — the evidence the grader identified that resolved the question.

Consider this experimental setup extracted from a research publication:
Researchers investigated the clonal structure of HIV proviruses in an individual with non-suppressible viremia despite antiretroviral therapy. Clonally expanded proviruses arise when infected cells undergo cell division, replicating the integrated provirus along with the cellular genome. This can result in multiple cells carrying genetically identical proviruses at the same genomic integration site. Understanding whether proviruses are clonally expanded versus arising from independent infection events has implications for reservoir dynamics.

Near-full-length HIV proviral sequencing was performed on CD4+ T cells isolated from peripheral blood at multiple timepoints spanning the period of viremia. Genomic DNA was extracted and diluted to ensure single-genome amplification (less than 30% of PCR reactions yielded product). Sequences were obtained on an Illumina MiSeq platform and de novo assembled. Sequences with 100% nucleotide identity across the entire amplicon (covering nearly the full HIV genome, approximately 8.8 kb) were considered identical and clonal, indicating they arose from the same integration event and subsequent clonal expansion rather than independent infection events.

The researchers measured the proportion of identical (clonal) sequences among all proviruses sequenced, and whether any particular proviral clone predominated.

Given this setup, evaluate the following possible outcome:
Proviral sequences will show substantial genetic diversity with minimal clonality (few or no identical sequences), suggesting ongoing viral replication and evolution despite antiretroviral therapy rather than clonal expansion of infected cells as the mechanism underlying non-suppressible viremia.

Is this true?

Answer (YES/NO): NO